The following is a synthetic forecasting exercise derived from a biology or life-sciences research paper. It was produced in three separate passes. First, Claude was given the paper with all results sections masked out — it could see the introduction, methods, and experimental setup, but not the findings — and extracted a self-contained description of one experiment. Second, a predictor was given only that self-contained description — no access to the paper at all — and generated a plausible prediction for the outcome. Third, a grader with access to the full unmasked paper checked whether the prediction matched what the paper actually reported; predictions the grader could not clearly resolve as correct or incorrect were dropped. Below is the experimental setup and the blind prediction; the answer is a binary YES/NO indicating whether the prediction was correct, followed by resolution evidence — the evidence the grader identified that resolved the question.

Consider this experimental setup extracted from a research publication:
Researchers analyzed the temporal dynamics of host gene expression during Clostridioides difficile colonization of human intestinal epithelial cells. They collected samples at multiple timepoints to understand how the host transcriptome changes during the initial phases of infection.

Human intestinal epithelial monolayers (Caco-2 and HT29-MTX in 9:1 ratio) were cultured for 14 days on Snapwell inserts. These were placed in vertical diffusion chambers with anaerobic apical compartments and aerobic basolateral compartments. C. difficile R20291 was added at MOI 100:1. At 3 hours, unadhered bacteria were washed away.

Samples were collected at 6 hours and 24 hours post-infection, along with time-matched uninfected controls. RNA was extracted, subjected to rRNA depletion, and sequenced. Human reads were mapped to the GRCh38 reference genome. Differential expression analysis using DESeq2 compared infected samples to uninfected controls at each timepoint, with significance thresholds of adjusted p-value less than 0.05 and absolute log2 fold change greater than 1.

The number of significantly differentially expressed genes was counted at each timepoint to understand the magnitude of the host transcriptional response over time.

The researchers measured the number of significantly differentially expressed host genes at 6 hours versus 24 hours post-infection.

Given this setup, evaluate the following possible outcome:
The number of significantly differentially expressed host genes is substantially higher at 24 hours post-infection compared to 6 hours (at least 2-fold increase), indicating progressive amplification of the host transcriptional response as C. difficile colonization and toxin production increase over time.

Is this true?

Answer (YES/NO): NO